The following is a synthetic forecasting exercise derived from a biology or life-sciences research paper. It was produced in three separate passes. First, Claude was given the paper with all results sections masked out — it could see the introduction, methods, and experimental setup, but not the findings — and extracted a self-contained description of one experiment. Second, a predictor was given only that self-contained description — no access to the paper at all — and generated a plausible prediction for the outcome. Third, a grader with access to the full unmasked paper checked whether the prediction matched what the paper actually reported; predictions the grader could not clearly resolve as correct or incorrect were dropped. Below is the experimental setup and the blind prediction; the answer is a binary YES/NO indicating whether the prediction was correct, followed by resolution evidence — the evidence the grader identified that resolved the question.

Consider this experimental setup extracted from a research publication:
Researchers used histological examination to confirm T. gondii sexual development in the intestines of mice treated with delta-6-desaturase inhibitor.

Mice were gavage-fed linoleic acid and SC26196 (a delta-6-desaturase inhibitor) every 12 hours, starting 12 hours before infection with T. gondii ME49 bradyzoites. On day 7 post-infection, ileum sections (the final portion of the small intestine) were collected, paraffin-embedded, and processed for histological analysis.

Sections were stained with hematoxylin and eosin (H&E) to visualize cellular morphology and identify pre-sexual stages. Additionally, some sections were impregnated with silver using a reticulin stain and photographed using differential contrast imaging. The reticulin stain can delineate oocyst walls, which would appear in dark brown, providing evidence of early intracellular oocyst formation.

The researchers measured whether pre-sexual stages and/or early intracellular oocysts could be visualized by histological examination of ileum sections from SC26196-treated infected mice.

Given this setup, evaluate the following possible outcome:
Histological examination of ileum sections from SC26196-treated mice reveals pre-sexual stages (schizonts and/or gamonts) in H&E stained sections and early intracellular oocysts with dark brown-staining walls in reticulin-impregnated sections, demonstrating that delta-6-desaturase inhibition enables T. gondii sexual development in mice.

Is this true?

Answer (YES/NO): YES